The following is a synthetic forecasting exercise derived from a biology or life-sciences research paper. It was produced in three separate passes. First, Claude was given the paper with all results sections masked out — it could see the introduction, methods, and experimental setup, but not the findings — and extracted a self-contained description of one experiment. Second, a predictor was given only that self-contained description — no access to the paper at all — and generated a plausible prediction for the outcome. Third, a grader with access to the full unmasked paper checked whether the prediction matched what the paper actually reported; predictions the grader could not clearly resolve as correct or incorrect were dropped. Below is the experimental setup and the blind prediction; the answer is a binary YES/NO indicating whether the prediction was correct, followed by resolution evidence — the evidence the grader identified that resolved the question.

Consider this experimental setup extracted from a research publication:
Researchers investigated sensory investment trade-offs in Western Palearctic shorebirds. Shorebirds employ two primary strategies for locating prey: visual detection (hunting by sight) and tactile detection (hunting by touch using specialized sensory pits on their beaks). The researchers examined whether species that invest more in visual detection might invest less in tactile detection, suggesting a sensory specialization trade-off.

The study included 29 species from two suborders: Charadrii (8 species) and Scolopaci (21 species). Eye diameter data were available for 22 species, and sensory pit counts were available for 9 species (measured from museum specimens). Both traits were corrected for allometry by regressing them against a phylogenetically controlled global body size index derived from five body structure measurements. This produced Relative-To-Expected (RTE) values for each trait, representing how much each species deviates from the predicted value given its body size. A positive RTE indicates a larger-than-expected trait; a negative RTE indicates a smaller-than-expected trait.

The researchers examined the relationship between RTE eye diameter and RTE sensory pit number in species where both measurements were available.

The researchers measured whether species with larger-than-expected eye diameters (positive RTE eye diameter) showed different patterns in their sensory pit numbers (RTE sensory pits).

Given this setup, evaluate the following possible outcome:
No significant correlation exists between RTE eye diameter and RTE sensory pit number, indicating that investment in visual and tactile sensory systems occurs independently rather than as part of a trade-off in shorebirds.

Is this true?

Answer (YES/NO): NO